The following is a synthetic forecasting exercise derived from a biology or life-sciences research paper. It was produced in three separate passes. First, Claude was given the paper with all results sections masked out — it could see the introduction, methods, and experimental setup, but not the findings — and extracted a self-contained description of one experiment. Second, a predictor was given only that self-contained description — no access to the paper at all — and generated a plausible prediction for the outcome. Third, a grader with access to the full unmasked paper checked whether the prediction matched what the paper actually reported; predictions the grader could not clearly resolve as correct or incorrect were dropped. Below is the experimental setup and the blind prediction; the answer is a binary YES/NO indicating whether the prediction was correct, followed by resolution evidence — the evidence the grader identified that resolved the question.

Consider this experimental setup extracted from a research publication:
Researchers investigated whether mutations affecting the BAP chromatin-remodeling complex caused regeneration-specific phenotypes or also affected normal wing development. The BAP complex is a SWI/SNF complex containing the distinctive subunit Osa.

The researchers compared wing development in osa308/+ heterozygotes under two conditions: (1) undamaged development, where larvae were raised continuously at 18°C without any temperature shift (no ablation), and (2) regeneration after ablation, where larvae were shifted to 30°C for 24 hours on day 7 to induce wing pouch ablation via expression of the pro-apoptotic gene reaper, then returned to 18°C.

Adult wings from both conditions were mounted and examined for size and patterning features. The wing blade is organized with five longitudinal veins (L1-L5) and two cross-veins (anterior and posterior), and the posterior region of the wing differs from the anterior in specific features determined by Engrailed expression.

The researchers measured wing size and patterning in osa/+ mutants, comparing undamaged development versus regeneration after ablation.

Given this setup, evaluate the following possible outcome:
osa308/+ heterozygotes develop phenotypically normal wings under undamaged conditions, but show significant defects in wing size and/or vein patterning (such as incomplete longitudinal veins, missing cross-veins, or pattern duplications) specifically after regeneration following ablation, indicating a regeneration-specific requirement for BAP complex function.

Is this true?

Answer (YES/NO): YES